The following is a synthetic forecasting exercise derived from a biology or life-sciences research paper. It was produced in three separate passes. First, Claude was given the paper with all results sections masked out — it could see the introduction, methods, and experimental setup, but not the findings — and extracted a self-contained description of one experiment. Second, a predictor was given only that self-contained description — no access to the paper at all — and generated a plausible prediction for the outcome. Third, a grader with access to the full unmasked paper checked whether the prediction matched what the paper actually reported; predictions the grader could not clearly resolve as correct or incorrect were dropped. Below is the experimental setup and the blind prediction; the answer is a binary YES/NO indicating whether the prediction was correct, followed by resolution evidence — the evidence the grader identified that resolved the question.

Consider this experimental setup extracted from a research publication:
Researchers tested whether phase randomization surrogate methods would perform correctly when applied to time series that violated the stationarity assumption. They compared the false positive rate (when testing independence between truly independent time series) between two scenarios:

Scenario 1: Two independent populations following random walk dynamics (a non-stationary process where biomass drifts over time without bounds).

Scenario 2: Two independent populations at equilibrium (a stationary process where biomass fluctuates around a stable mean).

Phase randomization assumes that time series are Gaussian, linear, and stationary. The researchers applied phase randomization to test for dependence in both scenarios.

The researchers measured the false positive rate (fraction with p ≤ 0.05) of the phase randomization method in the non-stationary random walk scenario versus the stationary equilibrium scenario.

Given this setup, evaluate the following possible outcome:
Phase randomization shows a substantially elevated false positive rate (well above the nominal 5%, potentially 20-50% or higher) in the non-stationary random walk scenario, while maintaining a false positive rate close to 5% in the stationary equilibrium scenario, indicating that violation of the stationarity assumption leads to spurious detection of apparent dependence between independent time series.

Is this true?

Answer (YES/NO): YES